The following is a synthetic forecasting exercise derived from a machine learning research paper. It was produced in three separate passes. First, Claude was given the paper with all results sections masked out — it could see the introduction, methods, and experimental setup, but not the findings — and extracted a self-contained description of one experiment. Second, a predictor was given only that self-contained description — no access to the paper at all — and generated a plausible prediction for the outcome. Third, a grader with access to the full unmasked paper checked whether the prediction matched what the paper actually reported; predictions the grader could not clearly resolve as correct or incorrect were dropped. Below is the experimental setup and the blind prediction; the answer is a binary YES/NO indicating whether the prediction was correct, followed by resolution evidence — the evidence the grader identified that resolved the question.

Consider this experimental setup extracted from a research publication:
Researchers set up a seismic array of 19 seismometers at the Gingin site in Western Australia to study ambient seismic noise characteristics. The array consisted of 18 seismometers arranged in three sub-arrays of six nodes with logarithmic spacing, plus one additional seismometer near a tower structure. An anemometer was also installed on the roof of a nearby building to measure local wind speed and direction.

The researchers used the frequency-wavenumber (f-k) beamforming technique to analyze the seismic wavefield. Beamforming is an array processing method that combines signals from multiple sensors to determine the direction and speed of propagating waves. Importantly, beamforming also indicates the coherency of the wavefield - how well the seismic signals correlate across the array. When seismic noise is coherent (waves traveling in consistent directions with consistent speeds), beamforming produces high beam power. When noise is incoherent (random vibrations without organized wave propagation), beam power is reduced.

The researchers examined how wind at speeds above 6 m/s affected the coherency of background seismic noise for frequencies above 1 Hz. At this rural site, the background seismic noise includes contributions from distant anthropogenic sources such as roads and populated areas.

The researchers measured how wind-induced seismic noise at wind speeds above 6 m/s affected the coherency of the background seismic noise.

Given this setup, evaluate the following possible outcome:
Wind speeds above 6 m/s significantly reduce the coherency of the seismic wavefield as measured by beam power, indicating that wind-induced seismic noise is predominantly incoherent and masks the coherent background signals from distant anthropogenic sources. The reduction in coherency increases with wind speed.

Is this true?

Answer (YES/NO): NO